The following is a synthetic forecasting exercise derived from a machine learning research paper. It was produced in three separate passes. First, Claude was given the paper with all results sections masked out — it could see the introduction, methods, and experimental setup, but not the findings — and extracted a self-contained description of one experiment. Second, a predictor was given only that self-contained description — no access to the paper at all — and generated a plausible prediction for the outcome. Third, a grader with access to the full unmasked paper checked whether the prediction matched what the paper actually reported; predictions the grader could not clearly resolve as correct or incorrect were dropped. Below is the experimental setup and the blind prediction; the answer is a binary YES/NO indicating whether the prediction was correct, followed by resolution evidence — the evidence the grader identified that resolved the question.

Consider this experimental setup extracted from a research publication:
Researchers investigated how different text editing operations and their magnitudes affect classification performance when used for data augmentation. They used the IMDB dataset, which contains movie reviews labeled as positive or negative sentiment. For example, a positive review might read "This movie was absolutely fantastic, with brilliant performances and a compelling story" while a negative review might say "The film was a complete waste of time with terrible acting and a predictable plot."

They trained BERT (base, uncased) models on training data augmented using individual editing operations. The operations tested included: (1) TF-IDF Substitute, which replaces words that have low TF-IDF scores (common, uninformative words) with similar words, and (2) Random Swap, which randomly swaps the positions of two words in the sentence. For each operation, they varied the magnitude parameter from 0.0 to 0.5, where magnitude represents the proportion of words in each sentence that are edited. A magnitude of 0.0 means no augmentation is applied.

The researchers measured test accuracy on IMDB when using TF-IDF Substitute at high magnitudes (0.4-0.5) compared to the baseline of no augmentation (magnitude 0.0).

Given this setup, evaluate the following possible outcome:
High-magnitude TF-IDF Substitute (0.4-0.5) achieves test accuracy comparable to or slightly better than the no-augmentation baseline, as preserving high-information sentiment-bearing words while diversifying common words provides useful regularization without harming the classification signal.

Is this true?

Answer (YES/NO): NO